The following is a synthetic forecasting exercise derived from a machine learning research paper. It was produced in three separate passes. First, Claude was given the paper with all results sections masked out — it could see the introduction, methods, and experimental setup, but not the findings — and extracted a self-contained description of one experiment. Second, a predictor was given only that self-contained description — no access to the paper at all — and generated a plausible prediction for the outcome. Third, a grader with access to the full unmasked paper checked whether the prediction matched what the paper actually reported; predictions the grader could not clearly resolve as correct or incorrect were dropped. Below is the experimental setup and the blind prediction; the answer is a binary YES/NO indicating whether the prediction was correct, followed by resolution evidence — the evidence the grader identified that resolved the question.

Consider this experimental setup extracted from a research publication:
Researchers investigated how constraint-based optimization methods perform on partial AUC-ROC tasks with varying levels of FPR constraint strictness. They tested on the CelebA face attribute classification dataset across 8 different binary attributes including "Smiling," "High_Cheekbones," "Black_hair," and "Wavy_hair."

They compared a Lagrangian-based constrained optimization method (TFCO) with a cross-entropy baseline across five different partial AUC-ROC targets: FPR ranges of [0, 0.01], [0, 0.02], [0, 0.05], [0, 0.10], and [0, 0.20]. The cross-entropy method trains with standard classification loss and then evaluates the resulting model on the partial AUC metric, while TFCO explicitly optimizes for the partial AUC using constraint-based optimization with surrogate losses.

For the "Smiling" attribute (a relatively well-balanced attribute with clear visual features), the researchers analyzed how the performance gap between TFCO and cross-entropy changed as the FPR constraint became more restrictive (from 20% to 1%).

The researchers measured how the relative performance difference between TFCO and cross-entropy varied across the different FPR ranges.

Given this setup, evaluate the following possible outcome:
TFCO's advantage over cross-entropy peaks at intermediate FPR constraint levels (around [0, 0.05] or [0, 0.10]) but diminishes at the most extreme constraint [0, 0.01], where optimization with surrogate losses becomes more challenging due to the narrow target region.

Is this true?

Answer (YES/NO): NO